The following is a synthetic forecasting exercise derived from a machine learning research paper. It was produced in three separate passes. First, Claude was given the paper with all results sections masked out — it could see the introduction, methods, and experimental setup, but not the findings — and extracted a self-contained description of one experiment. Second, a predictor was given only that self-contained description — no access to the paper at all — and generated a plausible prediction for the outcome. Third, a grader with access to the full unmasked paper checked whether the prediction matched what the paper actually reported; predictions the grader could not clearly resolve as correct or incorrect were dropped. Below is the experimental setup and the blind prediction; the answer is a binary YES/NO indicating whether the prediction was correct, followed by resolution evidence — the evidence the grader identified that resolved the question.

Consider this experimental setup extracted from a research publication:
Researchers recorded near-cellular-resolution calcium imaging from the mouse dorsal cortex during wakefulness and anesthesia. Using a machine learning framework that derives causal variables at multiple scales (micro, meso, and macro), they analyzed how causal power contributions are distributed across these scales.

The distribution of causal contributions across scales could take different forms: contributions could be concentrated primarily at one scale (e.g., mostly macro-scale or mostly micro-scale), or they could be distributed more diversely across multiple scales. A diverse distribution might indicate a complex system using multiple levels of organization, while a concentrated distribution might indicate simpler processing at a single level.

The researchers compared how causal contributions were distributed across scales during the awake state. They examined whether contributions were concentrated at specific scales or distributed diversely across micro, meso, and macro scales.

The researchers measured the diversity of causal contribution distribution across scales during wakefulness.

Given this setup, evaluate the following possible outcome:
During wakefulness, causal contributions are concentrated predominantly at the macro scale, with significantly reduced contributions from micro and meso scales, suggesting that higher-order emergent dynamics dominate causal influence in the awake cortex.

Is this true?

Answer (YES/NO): NO